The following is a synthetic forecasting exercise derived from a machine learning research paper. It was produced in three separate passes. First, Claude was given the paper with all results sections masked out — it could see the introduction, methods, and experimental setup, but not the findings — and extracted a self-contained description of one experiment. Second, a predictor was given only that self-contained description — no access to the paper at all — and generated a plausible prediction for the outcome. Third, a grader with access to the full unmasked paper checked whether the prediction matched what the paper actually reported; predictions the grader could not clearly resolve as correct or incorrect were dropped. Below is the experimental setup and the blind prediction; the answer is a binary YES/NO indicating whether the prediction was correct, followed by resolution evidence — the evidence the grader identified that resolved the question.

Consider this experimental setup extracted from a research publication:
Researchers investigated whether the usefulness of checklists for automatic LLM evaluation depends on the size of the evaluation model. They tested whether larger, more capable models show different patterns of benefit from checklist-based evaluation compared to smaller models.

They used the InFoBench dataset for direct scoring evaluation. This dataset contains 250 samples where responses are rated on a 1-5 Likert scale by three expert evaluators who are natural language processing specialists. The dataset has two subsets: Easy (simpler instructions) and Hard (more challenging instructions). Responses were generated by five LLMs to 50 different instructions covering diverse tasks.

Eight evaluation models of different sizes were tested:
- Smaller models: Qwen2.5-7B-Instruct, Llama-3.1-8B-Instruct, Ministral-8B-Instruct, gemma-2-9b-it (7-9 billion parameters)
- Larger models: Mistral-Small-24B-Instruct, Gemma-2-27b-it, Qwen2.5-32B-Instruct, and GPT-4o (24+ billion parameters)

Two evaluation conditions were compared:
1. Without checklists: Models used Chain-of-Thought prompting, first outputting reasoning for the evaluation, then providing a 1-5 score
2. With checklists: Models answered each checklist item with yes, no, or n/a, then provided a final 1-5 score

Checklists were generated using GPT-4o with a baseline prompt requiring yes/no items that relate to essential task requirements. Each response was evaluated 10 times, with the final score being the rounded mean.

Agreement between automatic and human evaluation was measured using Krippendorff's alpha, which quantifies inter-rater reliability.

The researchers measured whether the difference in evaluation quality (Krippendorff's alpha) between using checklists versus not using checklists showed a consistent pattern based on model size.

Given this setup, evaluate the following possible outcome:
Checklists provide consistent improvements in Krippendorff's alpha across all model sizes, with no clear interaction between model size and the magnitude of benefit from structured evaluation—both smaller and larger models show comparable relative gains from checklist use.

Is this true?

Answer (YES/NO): NO